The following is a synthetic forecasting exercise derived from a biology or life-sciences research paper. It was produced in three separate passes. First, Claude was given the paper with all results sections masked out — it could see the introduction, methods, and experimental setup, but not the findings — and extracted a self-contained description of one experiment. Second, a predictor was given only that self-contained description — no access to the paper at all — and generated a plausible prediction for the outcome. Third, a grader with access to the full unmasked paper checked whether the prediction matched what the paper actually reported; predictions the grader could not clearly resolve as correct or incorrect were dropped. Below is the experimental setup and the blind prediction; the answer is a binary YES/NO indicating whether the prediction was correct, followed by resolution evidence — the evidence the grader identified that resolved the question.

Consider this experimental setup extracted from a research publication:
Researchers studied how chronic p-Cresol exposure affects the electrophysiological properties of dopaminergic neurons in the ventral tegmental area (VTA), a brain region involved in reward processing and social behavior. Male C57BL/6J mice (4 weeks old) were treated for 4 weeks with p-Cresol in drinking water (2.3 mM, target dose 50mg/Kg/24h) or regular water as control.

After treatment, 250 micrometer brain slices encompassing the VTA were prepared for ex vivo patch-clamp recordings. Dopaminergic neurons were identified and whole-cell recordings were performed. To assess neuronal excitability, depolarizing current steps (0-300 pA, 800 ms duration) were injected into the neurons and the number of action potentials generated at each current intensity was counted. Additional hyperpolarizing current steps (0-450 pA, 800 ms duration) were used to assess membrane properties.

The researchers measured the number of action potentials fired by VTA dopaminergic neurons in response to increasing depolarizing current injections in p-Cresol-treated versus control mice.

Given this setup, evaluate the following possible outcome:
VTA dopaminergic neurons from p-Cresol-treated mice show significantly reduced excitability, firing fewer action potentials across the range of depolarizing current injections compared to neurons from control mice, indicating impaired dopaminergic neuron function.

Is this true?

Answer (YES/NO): YES